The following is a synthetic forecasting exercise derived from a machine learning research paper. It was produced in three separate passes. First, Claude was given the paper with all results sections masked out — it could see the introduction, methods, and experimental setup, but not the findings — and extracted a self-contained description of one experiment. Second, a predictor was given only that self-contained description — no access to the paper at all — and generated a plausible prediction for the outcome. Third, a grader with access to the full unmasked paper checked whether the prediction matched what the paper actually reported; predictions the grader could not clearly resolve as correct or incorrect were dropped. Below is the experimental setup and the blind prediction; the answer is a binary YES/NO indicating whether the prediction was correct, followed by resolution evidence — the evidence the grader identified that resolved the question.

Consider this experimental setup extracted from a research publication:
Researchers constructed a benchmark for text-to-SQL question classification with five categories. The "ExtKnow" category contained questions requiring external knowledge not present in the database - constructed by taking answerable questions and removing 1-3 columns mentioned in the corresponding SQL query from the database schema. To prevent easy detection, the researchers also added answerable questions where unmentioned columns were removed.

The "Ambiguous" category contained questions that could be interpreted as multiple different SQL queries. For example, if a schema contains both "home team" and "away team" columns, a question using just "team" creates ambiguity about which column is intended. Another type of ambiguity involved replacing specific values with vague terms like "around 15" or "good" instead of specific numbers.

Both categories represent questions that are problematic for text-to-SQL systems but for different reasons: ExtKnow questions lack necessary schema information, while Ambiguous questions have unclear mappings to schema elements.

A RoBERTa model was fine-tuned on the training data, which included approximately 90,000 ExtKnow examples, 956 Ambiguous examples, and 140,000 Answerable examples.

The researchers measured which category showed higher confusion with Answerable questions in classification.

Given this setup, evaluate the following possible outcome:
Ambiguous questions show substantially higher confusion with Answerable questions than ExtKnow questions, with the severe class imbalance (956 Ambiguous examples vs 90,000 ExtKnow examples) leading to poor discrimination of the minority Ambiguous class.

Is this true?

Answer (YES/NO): NO